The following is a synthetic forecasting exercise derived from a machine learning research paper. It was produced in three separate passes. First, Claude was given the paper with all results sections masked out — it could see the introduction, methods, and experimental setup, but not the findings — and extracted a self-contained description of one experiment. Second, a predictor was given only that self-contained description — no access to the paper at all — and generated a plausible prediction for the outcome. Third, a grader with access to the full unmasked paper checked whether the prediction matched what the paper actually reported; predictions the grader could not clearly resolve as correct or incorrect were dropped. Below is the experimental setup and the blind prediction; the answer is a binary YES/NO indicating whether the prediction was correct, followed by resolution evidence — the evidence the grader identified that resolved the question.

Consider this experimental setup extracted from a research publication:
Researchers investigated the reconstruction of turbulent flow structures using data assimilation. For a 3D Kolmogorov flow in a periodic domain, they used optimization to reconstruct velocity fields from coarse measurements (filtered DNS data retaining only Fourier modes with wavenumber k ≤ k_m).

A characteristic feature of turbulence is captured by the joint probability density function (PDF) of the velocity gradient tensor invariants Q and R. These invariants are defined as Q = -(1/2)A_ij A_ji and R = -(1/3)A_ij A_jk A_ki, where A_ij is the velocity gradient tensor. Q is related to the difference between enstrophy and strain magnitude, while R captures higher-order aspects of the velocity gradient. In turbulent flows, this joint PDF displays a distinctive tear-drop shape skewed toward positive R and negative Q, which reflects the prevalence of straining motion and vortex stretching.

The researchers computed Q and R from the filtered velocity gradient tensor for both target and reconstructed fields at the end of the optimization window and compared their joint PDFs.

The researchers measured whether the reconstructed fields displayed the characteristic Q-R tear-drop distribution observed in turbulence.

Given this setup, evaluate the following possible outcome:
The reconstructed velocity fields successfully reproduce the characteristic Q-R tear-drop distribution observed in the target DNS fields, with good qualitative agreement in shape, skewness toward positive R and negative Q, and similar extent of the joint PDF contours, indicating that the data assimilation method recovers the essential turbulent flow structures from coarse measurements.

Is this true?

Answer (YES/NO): NO